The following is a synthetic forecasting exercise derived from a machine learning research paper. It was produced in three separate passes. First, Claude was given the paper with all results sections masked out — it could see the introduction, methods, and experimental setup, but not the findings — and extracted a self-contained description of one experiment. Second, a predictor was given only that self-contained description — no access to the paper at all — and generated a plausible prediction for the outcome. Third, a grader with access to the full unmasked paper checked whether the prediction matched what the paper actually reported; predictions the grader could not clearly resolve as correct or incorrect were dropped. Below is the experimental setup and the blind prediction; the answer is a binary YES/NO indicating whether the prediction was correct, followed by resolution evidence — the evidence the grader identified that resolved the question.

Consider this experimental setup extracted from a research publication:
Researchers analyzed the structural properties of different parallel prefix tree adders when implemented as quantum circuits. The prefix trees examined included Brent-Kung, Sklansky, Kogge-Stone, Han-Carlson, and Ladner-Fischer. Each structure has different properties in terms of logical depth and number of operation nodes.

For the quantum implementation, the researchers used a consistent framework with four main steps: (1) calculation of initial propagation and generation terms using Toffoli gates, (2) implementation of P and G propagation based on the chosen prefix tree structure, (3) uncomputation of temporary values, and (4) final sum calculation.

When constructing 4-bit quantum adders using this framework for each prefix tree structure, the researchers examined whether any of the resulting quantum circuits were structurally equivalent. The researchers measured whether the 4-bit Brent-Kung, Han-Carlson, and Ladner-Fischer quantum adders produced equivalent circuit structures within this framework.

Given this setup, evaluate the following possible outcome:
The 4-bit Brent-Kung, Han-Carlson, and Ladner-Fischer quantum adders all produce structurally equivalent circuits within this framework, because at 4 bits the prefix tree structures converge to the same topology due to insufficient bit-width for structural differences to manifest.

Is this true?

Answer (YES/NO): YES